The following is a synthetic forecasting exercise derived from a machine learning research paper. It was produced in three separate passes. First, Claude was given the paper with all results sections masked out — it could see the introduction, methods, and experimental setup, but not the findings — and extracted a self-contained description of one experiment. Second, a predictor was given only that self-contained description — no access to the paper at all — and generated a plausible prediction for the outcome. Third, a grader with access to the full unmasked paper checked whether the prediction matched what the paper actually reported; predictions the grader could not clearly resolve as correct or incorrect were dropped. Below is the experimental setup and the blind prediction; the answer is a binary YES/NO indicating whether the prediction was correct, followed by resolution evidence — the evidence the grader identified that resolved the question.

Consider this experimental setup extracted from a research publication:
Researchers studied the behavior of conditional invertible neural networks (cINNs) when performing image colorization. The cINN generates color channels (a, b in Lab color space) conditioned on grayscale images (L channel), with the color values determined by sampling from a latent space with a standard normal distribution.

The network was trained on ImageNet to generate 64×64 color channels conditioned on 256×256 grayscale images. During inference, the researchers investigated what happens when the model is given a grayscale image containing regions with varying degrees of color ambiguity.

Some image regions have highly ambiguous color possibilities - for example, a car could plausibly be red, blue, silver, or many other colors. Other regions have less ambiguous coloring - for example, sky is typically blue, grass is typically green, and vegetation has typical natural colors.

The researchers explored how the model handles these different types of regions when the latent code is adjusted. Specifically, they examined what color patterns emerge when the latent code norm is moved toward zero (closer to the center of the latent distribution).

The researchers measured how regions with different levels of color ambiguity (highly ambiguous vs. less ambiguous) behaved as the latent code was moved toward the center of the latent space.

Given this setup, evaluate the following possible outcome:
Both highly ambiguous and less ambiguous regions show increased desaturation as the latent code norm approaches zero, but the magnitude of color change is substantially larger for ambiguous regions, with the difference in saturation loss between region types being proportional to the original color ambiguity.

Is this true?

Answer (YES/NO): NO